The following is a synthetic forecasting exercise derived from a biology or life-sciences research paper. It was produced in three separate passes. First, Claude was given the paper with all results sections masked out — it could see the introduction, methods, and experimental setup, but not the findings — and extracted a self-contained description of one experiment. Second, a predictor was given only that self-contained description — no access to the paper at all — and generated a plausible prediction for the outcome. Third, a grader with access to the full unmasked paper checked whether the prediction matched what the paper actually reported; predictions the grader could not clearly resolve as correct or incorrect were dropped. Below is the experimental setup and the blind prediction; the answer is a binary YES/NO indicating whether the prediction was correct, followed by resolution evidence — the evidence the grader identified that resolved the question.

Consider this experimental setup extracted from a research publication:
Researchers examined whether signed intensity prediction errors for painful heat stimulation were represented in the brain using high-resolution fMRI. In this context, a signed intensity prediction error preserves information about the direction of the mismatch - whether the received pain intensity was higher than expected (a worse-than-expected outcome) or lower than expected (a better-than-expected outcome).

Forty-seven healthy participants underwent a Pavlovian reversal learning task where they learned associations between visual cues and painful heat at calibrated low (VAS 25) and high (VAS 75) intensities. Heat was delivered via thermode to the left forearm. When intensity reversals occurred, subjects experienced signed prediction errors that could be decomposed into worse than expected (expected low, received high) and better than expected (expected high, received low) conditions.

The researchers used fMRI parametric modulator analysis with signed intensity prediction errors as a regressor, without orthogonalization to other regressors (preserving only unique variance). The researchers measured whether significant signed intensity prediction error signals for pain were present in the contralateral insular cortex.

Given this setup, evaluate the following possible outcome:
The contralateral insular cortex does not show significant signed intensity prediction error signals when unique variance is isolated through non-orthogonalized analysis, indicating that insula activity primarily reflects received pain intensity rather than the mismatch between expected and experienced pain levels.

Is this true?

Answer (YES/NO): NO